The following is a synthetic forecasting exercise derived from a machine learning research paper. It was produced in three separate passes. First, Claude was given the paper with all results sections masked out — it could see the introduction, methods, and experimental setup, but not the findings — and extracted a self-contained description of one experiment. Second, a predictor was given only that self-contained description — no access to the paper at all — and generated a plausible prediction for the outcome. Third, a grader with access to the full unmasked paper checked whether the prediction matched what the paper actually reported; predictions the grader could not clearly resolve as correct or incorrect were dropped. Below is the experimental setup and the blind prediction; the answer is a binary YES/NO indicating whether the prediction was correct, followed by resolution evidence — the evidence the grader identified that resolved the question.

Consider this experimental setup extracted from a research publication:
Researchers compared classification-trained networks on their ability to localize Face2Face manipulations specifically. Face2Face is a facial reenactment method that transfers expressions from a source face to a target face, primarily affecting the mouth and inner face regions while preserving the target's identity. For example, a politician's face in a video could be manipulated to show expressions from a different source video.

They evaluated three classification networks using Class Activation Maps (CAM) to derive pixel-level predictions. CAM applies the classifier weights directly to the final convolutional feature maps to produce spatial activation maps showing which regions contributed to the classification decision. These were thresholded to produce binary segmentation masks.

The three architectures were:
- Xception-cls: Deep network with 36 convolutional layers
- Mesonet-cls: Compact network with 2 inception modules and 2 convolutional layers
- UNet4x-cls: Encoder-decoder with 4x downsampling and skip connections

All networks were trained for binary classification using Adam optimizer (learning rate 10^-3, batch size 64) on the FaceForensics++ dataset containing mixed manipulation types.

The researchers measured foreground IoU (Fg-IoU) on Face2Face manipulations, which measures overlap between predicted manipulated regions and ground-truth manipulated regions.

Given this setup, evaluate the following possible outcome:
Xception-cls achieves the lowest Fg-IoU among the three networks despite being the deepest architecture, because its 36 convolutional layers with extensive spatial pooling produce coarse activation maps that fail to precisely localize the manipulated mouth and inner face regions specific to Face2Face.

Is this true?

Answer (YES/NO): NO